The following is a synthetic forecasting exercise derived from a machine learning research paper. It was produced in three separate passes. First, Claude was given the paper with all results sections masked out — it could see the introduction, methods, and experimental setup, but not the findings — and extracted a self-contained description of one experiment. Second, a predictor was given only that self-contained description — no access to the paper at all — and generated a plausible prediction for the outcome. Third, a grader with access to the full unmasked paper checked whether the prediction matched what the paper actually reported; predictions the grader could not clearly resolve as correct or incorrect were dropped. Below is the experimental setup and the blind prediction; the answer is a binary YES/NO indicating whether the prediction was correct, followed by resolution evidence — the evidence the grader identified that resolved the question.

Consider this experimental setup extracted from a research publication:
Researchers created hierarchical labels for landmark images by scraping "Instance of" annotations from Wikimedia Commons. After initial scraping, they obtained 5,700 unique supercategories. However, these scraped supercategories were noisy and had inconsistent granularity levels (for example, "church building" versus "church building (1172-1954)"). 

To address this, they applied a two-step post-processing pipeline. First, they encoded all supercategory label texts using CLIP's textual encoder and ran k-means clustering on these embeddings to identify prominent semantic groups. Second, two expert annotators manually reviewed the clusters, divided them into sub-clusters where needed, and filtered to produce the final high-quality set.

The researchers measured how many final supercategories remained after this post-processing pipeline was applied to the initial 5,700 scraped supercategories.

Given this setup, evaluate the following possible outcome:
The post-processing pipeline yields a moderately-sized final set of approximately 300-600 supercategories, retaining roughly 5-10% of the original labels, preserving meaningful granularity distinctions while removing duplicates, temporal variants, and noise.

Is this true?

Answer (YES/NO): NO